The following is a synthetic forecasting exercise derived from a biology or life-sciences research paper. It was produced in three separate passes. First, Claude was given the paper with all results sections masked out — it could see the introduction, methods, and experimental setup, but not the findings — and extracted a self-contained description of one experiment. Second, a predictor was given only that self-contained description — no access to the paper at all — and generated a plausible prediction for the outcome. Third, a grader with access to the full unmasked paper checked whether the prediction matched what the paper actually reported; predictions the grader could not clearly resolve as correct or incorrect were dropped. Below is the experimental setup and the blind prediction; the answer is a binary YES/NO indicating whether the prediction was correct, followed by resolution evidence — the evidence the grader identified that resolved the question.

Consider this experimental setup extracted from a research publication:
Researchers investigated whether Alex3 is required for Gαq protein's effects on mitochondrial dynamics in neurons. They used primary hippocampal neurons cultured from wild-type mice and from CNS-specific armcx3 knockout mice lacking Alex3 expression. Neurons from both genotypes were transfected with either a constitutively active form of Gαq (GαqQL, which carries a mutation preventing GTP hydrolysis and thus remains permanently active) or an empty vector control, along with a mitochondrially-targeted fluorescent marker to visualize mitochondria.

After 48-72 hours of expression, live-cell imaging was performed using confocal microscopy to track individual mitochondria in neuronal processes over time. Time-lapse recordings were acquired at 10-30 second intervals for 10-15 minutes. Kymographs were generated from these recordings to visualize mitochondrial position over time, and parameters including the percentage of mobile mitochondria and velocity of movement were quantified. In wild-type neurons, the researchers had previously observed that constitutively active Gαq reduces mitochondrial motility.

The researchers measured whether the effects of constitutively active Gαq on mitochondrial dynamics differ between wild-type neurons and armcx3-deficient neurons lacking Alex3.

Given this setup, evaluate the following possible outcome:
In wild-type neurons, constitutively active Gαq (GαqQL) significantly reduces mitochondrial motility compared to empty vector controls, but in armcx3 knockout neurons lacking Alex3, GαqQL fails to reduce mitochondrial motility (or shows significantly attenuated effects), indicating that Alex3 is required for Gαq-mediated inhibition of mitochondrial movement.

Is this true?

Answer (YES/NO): NO